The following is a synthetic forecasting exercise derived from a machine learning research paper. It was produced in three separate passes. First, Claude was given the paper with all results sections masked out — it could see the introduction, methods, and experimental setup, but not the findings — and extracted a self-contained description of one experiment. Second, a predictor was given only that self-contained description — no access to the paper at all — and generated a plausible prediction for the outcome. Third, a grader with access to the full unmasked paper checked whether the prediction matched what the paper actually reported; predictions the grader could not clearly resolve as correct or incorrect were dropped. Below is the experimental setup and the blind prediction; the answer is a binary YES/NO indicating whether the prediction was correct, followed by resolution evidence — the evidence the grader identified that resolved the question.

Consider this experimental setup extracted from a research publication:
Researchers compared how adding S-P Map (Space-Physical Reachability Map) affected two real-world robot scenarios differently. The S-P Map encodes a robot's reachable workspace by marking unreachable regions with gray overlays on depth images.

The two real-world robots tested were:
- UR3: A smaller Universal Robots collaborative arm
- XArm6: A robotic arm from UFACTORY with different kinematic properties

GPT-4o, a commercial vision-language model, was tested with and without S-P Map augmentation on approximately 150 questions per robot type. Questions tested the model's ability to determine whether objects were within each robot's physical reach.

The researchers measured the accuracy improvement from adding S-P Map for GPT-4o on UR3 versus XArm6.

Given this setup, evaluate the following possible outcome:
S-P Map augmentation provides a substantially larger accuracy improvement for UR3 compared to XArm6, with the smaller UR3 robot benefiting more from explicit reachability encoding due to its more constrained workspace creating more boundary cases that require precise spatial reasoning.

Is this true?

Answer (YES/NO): YES